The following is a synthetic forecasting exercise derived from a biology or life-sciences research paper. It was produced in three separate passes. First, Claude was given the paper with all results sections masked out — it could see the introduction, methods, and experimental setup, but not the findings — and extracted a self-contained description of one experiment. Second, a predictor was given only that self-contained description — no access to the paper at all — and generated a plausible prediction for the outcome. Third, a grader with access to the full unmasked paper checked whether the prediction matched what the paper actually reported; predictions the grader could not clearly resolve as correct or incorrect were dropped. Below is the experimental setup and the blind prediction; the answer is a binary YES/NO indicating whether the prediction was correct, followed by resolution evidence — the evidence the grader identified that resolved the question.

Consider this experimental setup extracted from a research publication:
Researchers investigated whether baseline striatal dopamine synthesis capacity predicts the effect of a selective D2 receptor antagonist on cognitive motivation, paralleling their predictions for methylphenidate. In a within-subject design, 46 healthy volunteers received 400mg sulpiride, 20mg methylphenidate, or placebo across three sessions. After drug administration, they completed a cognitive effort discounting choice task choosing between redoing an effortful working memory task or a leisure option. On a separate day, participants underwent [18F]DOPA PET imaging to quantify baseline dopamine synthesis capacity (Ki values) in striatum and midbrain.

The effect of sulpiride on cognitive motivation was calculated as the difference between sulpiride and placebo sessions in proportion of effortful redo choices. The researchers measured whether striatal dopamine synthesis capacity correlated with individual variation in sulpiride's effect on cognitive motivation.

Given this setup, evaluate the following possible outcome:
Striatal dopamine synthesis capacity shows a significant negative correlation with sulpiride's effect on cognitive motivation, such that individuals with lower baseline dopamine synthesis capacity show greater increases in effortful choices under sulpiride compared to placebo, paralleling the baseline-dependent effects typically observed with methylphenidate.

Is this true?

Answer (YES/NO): NO